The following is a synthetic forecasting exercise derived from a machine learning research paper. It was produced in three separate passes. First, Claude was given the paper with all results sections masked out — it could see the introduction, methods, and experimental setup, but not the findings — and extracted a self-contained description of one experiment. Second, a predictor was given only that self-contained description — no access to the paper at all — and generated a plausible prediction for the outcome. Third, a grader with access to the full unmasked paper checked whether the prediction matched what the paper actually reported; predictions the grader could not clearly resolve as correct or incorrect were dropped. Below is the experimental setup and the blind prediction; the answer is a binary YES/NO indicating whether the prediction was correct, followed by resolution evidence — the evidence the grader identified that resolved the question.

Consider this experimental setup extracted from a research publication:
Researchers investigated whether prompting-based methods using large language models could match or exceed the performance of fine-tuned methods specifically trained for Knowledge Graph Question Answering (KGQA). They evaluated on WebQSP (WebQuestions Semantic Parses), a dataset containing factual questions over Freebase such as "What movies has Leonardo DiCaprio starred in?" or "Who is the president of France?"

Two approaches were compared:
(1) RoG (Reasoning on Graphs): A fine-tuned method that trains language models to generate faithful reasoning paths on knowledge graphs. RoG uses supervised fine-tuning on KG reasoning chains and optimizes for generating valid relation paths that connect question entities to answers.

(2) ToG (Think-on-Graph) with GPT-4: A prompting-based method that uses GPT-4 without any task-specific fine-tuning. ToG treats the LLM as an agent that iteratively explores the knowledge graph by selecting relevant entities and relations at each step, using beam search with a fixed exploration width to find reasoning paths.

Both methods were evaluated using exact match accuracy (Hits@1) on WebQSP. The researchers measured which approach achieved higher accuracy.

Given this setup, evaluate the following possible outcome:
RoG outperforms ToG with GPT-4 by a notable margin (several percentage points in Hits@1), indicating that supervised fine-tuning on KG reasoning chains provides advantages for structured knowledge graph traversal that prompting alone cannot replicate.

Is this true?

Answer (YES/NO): NO